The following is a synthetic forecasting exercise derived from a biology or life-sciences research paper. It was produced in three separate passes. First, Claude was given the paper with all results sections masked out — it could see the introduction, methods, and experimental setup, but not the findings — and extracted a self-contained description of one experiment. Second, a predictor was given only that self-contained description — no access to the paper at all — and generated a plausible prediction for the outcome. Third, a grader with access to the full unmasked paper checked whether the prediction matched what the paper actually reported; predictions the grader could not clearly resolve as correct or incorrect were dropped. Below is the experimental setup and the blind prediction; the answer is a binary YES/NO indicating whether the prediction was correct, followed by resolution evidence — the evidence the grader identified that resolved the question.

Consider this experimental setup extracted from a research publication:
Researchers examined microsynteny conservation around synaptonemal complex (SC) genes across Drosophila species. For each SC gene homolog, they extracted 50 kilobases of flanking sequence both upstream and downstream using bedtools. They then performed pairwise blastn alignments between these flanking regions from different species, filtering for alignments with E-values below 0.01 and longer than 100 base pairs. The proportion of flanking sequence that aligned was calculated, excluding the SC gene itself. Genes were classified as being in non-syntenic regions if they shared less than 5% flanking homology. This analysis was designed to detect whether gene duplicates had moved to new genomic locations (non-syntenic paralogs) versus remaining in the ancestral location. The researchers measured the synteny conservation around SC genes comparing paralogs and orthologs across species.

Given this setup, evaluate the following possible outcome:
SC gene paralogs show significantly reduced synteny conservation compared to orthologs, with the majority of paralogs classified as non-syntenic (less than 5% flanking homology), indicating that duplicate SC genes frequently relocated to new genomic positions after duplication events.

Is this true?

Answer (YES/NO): NO